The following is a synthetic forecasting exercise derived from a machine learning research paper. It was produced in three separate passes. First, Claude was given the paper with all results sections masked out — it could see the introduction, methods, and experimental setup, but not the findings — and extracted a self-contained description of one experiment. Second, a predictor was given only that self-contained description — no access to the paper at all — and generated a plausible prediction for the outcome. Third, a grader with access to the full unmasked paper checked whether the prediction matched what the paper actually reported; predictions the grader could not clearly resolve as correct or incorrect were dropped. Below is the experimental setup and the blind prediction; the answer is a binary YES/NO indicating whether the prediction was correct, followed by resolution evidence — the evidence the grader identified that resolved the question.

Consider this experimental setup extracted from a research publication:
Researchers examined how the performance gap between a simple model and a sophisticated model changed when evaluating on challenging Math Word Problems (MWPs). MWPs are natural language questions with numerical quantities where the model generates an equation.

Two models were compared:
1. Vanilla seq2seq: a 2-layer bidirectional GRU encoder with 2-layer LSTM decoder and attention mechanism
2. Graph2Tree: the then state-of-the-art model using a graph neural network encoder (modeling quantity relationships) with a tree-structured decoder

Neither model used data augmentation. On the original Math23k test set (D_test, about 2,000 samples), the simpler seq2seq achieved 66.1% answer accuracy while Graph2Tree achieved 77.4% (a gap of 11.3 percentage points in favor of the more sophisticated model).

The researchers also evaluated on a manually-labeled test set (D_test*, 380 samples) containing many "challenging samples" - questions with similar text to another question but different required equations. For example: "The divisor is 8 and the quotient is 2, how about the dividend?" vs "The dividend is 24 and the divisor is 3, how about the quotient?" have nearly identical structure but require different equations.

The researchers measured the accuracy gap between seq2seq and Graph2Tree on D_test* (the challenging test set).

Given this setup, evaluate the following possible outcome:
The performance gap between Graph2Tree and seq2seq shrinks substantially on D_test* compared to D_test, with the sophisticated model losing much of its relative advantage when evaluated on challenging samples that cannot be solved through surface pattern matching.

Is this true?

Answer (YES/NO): YES